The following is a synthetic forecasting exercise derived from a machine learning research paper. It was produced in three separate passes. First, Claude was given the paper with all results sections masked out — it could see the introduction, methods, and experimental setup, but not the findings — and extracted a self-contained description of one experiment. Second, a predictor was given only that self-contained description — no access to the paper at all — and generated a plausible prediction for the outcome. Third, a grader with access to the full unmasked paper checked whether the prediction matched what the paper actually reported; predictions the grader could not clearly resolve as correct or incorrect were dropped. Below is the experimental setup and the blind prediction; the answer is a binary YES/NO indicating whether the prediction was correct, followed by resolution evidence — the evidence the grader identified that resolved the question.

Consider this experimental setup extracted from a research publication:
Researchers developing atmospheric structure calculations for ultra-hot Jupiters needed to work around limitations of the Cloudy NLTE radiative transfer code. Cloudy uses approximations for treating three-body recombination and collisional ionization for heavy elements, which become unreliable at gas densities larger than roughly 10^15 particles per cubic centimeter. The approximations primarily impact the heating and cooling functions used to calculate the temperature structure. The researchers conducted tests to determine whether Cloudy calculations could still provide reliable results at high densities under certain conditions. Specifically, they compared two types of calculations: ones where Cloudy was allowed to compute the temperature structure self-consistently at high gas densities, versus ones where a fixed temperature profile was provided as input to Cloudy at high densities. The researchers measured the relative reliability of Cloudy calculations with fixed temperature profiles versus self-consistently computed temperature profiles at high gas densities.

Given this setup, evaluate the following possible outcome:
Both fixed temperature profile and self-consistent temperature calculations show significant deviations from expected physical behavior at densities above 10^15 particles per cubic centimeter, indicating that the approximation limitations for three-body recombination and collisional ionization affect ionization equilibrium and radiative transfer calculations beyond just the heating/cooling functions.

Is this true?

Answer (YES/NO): NO